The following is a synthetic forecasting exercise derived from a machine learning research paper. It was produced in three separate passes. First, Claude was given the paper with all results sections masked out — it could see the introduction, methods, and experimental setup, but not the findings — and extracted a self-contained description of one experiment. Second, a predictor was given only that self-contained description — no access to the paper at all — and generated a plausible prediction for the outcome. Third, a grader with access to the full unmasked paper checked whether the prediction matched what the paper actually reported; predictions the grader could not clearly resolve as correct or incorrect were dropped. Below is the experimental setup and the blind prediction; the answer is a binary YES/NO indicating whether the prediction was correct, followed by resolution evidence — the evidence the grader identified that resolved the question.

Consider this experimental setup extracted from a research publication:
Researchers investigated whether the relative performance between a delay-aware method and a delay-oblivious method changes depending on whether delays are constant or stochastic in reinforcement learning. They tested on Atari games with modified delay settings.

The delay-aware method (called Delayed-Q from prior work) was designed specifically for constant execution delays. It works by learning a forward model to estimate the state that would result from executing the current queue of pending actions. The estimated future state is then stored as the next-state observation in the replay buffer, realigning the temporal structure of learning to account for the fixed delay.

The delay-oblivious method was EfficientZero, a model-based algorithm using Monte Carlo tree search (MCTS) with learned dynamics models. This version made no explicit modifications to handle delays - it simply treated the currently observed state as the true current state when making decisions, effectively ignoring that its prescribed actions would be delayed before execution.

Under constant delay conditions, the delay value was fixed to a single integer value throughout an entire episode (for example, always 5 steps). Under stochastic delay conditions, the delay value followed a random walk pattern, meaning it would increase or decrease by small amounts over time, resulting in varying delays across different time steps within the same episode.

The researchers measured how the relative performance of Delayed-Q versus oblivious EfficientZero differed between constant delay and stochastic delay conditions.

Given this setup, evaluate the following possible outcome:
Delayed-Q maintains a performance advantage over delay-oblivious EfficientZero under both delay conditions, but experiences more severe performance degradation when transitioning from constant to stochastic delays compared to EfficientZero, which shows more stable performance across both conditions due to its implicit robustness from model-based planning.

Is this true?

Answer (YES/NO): NO